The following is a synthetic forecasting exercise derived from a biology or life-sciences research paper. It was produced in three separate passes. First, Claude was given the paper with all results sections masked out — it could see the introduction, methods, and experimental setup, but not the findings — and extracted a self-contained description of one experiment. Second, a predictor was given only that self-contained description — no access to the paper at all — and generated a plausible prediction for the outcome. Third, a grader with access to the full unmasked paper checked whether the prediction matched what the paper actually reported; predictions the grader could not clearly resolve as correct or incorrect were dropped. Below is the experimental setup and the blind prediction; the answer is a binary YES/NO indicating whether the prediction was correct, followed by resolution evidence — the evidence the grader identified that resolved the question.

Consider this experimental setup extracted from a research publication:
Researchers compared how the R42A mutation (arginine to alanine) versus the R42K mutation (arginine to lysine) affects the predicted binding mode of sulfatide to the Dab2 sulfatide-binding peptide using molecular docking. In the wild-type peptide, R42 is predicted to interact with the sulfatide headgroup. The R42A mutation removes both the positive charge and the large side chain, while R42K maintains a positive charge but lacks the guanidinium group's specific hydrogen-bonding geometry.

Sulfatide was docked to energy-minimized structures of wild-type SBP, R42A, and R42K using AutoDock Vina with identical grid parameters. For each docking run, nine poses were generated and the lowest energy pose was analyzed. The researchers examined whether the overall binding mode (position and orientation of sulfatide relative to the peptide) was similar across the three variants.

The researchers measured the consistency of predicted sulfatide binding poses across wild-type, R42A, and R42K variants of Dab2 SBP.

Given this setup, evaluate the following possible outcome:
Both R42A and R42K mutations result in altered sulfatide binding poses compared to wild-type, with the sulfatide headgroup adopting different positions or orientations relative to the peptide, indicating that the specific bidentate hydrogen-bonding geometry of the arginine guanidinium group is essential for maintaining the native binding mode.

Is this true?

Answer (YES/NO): YES